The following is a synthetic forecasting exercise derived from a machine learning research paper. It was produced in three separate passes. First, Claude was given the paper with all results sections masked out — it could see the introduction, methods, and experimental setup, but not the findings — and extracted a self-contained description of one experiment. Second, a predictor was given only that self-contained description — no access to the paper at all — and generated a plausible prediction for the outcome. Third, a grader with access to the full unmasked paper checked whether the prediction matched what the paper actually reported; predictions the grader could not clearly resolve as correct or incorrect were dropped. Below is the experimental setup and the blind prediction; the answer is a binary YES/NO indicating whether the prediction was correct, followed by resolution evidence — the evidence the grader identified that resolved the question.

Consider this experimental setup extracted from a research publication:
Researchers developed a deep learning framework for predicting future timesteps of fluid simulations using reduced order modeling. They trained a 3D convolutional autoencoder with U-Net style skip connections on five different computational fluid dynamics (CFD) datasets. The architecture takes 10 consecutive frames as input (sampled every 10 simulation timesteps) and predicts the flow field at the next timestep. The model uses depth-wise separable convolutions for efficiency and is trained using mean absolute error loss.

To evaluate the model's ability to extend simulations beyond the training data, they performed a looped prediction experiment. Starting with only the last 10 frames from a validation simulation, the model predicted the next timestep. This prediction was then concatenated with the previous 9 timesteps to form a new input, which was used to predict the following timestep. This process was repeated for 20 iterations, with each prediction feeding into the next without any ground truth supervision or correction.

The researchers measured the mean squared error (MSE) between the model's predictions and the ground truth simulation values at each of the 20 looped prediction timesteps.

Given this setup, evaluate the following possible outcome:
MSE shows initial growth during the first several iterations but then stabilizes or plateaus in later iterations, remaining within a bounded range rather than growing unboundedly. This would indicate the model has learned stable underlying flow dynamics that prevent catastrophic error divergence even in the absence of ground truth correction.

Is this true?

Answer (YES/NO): NO